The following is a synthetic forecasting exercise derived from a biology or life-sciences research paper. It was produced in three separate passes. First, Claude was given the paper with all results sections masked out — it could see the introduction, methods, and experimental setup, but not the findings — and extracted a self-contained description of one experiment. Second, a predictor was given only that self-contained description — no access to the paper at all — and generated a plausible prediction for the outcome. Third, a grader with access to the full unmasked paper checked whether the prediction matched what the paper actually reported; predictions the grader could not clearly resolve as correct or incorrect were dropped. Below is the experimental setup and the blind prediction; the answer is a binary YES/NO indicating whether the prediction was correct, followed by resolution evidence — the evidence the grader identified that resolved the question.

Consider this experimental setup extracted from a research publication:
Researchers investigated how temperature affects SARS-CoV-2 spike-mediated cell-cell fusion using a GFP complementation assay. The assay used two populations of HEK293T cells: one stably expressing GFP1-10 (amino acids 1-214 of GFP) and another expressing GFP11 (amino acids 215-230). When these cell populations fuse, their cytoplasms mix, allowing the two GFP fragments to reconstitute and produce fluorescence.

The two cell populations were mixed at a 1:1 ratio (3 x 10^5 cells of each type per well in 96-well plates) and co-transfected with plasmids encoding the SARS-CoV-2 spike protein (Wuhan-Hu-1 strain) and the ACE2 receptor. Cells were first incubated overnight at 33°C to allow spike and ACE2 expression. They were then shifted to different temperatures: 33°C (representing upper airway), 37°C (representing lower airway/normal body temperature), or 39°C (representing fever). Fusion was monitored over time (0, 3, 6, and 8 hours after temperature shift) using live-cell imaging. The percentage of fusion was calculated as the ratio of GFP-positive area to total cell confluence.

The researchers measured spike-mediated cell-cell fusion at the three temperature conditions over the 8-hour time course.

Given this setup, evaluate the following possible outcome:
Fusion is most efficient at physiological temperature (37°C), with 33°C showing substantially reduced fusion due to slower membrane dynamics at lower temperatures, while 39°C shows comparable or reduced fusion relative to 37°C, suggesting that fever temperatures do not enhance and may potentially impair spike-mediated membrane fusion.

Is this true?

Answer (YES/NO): NO